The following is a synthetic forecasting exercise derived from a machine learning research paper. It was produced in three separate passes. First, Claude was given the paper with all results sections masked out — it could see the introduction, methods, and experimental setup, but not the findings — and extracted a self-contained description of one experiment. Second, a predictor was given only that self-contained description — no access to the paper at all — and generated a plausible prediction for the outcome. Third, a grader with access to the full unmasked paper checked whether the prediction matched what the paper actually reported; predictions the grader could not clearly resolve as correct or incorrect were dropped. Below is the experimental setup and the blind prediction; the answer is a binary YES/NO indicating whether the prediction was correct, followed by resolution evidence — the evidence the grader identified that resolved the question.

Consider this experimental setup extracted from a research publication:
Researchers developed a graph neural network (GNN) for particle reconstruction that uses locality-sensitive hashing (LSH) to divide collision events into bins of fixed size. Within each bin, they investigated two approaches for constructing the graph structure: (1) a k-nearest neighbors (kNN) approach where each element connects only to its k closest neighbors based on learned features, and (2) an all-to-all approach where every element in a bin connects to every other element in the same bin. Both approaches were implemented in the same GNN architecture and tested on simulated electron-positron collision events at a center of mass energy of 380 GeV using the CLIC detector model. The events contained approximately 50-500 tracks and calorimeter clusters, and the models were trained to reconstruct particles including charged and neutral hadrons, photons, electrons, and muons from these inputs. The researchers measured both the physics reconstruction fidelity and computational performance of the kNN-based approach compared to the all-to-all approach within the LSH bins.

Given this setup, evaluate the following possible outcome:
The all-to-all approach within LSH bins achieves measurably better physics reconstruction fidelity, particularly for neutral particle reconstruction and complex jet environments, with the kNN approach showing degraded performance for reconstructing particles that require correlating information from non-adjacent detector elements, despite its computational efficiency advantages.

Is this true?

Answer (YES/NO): NO